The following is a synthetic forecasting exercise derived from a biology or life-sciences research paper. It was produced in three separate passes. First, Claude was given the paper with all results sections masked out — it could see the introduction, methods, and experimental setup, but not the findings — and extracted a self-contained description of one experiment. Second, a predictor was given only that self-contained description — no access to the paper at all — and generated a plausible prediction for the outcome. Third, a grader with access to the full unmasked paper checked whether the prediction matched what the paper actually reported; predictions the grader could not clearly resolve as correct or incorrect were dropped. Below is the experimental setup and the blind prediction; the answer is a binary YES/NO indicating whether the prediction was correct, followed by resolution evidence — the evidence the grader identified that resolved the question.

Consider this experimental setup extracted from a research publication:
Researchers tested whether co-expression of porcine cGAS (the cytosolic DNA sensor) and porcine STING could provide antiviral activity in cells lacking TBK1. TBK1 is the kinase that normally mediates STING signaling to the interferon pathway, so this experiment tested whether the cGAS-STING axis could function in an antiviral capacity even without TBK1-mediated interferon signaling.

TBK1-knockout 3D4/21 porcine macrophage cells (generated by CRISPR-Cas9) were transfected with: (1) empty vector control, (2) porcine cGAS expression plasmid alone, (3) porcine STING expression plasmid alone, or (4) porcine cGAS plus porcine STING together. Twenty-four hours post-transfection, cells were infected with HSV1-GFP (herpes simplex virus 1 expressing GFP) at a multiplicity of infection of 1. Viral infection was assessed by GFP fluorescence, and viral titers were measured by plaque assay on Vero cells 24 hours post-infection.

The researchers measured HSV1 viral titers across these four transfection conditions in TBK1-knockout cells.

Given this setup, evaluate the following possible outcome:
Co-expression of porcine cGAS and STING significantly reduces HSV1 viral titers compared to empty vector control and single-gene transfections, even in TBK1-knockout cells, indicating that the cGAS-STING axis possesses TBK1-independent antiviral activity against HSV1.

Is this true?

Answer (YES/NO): NO